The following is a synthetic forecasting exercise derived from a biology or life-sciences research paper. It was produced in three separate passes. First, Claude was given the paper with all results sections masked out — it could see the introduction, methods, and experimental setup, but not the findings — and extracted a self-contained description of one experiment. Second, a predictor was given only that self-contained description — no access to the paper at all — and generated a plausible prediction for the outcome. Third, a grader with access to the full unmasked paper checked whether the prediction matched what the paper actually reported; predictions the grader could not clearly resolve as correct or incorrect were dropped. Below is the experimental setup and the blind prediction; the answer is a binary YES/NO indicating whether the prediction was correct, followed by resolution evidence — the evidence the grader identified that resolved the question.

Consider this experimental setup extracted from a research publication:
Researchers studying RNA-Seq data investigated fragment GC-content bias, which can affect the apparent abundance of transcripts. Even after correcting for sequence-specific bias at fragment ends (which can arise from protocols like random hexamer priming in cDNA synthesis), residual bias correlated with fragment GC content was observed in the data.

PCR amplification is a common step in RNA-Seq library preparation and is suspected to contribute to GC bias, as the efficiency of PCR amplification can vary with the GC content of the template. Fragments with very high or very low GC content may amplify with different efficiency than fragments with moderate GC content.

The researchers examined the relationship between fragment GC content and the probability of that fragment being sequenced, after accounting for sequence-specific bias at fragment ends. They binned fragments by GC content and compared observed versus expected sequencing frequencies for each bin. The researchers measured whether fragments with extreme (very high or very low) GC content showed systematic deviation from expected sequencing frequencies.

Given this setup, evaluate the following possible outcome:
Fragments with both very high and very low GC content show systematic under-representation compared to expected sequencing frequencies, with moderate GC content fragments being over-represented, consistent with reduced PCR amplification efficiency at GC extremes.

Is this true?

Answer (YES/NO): YES